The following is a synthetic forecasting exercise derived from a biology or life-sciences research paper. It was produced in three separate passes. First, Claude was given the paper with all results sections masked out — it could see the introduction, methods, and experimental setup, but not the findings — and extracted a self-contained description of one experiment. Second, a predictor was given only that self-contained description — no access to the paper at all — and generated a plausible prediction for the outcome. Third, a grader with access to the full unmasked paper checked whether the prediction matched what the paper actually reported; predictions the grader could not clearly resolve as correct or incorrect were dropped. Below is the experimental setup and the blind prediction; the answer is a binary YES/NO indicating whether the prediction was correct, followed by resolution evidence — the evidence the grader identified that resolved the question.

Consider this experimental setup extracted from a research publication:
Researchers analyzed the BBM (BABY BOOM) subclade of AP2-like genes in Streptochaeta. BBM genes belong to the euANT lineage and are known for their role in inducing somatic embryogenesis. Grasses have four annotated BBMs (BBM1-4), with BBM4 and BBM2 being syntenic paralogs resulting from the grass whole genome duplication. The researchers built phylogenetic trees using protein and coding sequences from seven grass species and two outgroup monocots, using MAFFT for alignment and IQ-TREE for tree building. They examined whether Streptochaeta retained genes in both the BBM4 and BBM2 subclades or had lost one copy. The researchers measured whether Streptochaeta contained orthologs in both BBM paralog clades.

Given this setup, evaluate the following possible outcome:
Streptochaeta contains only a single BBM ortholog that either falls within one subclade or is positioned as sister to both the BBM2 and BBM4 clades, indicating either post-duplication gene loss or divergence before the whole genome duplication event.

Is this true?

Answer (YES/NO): YES